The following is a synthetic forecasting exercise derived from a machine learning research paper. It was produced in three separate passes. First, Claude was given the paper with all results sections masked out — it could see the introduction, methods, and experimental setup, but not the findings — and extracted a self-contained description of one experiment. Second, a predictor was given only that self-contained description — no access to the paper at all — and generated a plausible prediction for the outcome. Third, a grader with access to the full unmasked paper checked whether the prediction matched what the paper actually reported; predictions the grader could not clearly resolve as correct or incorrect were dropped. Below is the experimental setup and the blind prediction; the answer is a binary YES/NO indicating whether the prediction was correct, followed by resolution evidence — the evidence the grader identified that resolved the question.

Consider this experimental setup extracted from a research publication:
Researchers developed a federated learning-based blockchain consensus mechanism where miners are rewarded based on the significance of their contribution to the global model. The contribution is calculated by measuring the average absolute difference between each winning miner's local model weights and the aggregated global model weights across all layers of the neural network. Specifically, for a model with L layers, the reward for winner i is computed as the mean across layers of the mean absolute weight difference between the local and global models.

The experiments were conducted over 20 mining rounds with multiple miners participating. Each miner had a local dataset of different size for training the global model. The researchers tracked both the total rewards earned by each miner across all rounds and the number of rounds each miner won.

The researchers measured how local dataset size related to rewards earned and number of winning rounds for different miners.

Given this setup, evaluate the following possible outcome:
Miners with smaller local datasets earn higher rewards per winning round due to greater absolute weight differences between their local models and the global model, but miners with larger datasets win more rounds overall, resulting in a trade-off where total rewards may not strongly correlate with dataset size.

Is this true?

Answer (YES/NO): NO